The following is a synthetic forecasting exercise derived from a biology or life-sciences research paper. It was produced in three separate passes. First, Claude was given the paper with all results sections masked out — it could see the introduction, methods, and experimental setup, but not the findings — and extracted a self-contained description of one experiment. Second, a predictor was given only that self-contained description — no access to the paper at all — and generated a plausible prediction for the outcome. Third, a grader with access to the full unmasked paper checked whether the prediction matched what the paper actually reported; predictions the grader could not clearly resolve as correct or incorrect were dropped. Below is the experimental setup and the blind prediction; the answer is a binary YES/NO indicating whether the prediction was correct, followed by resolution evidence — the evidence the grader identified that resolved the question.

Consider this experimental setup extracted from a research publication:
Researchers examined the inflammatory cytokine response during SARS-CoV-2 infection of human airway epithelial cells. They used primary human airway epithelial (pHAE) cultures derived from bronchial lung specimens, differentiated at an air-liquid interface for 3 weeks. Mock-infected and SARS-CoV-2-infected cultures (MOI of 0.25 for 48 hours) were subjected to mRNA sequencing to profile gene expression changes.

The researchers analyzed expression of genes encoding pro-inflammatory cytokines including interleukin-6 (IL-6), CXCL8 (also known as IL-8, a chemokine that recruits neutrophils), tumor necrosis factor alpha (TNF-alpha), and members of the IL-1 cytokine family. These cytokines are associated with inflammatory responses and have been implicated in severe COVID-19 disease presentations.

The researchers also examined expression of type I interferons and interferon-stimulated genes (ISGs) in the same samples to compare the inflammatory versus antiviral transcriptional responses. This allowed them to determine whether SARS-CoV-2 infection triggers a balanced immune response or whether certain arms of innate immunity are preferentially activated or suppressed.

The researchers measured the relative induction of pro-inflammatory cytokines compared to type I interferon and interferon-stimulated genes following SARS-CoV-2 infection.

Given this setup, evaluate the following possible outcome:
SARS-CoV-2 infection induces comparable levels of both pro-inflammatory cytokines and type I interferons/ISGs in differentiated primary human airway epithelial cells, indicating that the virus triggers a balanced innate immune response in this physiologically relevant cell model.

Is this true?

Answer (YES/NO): NO